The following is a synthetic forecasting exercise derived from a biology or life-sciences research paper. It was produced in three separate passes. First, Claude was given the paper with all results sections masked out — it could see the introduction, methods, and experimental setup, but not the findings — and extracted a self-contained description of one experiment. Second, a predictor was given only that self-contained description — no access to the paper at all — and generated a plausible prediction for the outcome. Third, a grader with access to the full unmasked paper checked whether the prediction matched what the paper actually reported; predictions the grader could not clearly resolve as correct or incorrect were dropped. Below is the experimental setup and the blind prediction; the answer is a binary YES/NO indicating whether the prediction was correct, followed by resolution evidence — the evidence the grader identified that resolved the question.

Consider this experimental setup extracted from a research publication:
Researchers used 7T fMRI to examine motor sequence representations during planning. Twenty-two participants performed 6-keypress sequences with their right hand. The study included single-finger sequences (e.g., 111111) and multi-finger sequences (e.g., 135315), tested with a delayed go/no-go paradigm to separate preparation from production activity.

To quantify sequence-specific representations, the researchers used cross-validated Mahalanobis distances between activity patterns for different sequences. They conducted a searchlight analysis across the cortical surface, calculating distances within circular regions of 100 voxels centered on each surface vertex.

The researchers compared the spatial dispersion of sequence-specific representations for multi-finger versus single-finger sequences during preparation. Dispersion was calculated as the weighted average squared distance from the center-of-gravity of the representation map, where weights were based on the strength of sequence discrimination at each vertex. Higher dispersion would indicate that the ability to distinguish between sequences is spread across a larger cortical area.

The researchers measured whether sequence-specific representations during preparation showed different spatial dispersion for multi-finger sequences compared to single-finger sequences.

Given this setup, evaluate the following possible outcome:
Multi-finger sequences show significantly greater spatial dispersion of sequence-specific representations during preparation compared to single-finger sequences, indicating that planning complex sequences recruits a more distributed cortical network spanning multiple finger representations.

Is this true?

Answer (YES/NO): YES